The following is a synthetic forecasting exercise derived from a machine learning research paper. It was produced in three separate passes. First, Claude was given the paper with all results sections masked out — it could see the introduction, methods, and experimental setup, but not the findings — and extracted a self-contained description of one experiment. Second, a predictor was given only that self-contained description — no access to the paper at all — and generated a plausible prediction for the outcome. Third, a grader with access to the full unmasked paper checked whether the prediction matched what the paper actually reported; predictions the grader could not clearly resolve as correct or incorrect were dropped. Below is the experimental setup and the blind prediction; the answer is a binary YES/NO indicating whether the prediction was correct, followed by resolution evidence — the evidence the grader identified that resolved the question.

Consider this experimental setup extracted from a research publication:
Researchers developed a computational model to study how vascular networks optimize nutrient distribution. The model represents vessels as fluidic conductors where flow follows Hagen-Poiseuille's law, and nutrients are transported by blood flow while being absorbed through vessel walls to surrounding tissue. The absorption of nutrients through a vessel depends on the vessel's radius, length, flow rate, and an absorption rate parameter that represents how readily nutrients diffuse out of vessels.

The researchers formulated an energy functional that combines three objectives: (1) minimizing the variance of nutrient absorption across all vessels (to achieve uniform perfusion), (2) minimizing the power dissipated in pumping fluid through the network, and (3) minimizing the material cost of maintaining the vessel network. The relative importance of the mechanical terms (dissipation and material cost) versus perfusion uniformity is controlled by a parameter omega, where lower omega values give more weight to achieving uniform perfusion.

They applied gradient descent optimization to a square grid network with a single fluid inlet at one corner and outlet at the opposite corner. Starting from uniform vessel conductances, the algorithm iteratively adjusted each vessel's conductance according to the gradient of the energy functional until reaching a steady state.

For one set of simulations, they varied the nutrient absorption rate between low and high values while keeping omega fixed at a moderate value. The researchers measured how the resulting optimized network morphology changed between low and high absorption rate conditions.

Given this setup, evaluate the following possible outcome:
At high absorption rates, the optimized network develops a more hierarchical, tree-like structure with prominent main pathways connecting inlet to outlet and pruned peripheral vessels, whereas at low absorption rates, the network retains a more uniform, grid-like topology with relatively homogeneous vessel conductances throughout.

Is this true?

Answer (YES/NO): NO